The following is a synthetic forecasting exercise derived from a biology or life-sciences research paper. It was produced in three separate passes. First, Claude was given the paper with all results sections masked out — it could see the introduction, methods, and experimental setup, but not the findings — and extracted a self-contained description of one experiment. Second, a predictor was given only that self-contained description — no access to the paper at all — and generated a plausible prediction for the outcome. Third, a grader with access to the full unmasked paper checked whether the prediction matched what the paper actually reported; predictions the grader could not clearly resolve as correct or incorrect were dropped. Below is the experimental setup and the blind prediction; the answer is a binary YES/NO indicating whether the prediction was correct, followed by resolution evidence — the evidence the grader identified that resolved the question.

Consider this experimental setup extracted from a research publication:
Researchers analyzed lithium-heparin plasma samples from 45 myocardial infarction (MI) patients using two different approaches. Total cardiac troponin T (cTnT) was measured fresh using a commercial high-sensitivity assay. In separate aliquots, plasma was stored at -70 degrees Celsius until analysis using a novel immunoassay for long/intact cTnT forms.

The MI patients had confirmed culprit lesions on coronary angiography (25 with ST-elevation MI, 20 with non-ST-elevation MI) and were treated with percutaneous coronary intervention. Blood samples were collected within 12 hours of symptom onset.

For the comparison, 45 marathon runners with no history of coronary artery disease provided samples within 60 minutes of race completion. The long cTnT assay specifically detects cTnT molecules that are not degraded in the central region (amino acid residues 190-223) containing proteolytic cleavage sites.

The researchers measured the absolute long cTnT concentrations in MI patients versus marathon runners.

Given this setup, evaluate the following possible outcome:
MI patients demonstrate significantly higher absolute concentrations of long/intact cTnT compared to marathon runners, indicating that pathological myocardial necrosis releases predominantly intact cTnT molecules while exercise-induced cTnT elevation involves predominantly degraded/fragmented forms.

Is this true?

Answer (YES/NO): YES